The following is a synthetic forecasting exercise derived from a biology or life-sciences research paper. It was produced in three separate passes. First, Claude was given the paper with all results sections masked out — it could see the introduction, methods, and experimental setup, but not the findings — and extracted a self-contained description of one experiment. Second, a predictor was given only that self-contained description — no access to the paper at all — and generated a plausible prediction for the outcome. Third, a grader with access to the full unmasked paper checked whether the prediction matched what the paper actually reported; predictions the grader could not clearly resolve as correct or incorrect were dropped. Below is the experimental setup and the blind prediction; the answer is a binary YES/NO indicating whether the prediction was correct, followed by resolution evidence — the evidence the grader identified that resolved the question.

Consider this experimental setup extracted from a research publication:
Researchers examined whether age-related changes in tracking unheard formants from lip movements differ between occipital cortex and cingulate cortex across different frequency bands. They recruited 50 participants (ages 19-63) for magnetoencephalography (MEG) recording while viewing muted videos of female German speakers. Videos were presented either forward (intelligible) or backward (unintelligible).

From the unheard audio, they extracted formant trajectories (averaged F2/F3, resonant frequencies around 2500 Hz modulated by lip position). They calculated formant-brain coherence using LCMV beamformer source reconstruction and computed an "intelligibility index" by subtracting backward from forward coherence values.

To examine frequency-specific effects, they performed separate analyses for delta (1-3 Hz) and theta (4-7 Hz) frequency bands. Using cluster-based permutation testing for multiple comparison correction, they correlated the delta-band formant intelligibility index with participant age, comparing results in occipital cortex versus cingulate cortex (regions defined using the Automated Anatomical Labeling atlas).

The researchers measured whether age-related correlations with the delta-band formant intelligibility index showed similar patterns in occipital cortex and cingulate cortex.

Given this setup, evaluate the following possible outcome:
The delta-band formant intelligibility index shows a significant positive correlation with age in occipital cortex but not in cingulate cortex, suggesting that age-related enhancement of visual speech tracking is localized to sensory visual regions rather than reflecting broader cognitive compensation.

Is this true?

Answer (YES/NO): NO